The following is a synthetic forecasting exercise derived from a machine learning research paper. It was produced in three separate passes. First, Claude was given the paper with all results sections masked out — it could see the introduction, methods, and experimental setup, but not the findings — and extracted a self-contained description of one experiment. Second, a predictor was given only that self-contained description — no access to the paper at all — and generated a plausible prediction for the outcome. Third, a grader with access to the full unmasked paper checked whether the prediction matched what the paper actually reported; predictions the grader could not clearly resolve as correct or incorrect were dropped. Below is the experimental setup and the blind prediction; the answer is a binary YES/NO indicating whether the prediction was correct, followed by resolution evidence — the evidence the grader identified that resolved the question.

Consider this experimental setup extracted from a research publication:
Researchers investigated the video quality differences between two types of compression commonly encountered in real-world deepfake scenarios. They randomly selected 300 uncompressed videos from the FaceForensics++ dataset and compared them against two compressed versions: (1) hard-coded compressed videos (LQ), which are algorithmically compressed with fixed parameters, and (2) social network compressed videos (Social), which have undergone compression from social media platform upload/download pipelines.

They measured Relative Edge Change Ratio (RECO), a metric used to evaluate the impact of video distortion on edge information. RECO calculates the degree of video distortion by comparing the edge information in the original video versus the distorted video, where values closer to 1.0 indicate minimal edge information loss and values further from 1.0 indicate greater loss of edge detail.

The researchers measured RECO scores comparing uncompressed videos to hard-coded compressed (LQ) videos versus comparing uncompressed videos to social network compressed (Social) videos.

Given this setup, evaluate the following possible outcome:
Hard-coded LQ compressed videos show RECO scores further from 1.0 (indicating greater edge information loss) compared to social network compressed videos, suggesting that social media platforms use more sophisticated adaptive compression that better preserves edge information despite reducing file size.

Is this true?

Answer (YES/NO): YES